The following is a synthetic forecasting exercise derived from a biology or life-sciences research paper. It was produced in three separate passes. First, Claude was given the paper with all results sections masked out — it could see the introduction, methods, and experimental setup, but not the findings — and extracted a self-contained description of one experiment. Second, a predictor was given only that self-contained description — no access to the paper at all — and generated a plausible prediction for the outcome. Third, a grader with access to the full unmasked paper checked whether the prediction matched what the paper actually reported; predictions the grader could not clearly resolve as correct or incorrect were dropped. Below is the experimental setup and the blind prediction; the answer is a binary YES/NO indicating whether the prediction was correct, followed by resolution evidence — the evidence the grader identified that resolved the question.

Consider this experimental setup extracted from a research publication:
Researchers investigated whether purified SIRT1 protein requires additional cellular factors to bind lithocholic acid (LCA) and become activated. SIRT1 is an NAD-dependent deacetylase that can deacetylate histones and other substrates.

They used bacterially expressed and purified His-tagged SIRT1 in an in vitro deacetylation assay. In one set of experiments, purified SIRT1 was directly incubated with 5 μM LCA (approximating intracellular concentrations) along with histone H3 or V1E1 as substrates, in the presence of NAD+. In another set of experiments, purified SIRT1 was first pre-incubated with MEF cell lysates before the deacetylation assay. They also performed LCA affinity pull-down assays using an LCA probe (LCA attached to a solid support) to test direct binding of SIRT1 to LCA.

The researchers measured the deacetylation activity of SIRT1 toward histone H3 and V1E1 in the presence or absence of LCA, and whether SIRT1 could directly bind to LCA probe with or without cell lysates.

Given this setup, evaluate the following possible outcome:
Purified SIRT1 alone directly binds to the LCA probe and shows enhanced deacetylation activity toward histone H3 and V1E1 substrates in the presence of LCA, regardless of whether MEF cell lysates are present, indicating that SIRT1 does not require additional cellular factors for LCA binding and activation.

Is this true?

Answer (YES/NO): NO